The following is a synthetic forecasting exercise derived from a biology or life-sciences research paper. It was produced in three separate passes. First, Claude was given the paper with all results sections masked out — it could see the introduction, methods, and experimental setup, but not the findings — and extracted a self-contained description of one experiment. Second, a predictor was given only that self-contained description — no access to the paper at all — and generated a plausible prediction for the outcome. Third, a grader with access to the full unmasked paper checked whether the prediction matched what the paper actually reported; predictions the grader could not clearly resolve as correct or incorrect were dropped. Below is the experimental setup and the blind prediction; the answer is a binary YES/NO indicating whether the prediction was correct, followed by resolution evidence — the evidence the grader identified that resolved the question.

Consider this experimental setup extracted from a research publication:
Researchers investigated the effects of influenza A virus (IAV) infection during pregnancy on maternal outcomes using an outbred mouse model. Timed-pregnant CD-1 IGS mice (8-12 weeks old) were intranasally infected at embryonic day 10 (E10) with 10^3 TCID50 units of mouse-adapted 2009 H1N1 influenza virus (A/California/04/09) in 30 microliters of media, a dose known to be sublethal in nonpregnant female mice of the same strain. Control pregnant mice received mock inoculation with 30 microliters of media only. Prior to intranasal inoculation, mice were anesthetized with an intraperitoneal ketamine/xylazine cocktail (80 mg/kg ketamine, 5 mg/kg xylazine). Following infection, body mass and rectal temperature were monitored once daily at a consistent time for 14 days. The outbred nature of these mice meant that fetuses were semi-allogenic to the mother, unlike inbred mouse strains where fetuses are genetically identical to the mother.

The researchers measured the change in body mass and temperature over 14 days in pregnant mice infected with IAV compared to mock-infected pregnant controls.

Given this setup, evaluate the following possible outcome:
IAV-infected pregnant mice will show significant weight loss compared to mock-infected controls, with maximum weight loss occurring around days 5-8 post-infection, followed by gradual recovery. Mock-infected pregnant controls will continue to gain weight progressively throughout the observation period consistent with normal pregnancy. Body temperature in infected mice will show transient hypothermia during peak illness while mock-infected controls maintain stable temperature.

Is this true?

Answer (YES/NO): NO